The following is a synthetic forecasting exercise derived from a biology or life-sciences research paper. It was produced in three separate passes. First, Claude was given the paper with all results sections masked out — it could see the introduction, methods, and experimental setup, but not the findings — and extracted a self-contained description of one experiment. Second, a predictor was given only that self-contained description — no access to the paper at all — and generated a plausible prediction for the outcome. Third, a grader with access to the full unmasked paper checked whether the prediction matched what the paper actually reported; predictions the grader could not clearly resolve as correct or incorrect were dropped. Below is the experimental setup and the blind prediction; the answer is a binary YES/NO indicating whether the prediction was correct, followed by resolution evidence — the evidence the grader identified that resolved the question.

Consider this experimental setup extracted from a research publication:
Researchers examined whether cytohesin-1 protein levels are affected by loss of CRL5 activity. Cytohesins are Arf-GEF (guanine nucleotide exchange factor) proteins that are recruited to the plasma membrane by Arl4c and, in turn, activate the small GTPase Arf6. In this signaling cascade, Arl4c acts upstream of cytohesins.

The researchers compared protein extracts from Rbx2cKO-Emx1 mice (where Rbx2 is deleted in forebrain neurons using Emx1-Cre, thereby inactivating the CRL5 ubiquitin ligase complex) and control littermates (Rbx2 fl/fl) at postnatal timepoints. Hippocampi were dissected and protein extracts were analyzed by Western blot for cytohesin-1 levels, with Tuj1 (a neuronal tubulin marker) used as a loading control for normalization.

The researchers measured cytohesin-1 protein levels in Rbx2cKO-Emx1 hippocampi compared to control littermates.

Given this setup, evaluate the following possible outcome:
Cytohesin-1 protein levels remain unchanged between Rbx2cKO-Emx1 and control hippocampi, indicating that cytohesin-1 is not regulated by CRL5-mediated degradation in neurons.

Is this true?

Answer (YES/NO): NO